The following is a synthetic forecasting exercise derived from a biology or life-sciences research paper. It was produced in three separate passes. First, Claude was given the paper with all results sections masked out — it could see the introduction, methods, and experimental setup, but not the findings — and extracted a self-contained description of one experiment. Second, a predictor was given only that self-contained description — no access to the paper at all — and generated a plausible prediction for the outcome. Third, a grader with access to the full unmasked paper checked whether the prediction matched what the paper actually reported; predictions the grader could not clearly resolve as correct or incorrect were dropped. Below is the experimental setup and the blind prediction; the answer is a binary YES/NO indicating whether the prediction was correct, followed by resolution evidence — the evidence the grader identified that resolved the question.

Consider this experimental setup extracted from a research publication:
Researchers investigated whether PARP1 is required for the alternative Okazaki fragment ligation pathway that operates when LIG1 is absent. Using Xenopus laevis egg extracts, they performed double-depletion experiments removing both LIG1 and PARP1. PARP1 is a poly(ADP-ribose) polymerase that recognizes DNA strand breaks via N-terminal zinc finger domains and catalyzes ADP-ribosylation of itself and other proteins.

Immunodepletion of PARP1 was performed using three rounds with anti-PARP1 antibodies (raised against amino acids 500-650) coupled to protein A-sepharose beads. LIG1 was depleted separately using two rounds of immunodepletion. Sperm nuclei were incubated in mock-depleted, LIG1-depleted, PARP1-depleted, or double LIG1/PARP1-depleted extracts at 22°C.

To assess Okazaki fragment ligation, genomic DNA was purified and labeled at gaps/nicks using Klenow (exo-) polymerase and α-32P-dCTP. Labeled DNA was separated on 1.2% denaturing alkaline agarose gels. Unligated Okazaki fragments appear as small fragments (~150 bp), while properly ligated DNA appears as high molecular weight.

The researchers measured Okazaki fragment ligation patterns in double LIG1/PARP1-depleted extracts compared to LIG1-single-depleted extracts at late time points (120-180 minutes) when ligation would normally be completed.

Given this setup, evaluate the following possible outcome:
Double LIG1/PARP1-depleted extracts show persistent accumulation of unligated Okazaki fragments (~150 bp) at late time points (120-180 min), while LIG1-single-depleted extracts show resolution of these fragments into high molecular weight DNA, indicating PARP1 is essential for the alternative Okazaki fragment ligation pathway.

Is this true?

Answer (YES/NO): YES